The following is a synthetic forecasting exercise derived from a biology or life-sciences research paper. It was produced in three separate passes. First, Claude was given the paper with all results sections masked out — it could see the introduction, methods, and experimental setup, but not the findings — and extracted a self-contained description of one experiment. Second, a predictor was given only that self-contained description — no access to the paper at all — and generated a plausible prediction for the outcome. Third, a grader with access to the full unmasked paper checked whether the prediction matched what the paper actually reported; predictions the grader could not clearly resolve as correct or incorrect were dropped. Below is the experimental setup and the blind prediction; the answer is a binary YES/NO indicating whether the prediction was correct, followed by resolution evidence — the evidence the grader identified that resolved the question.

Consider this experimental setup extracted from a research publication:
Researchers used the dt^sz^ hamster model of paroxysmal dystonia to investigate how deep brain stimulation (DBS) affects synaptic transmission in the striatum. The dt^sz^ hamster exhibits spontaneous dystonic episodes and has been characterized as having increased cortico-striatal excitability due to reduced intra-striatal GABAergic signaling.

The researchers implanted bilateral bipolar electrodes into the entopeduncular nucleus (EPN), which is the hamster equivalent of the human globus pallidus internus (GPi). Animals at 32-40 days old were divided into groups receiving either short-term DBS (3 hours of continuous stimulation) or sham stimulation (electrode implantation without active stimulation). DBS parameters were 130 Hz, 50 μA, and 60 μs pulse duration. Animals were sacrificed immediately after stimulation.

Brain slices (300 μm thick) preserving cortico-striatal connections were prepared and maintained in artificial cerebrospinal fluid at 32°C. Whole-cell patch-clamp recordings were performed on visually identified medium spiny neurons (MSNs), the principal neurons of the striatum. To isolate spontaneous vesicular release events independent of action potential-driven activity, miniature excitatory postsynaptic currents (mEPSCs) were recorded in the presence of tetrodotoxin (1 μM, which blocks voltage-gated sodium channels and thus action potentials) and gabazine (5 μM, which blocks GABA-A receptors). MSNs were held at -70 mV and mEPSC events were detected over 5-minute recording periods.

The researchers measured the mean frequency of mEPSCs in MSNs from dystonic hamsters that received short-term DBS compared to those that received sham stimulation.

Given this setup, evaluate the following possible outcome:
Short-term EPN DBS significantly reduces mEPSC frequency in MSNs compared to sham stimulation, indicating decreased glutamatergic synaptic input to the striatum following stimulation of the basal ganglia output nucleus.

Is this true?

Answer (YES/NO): YES